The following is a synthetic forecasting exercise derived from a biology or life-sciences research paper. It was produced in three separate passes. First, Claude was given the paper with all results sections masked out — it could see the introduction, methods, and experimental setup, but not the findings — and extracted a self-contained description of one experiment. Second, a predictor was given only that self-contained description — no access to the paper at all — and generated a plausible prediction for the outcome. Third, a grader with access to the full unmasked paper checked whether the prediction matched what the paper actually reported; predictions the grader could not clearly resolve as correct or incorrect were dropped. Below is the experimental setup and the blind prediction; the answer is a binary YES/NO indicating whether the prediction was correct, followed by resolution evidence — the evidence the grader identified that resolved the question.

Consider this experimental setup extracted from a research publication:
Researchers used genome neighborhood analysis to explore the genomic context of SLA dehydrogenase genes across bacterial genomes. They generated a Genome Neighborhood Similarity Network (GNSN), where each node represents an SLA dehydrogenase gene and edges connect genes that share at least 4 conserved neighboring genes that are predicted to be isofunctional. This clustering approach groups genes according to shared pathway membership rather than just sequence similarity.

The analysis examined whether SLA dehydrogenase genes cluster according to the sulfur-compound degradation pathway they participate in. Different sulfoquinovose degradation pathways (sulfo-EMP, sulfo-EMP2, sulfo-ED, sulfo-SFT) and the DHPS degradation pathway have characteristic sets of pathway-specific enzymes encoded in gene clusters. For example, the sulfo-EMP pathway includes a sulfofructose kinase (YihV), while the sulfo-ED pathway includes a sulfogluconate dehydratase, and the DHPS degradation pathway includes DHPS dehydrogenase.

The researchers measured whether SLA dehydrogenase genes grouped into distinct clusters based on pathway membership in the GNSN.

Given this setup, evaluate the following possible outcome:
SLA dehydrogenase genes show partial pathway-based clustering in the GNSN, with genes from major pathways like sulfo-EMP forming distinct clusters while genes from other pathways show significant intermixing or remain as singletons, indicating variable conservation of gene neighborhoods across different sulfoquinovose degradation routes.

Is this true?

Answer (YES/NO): NO